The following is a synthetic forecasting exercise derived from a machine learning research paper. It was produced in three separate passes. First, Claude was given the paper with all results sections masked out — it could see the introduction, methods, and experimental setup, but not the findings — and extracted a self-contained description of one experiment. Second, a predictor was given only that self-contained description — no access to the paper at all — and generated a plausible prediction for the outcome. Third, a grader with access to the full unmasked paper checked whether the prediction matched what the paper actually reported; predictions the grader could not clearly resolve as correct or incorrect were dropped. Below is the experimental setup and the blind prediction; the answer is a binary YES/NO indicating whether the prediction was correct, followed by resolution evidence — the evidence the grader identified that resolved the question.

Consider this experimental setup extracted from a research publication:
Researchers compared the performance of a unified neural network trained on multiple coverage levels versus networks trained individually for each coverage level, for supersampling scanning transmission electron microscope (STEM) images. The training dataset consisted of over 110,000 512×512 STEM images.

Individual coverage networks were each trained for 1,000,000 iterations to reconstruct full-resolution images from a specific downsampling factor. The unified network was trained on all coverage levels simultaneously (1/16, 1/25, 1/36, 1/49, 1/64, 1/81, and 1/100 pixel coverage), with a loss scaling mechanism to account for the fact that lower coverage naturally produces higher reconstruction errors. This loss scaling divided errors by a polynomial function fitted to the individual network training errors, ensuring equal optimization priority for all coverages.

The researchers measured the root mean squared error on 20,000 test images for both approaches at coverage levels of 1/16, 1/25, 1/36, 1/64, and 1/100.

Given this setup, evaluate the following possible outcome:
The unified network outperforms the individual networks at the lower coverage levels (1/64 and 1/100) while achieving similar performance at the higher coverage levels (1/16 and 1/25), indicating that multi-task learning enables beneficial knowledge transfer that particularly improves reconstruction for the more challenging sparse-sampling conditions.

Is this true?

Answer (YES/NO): NO